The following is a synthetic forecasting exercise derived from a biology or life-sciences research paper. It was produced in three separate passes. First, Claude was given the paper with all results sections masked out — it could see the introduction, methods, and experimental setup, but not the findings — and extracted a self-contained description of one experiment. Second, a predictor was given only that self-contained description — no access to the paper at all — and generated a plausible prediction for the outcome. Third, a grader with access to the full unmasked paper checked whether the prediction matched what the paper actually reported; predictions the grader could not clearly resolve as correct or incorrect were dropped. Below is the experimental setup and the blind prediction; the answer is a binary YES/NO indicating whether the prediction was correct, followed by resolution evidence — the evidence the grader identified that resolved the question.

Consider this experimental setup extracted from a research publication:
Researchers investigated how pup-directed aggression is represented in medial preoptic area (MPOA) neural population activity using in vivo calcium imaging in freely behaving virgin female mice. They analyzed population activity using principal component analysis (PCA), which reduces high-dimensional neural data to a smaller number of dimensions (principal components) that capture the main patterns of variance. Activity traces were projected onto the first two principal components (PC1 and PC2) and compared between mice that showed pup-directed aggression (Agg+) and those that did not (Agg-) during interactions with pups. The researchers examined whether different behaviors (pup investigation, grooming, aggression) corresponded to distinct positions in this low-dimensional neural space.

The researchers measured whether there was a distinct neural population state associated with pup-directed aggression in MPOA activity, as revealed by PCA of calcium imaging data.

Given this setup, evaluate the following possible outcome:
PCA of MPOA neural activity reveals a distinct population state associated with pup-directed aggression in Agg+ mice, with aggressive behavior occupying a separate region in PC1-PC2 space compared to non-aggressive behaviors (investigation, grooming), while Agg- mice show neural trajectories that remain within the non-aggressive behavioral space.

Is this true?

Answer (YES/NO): YES